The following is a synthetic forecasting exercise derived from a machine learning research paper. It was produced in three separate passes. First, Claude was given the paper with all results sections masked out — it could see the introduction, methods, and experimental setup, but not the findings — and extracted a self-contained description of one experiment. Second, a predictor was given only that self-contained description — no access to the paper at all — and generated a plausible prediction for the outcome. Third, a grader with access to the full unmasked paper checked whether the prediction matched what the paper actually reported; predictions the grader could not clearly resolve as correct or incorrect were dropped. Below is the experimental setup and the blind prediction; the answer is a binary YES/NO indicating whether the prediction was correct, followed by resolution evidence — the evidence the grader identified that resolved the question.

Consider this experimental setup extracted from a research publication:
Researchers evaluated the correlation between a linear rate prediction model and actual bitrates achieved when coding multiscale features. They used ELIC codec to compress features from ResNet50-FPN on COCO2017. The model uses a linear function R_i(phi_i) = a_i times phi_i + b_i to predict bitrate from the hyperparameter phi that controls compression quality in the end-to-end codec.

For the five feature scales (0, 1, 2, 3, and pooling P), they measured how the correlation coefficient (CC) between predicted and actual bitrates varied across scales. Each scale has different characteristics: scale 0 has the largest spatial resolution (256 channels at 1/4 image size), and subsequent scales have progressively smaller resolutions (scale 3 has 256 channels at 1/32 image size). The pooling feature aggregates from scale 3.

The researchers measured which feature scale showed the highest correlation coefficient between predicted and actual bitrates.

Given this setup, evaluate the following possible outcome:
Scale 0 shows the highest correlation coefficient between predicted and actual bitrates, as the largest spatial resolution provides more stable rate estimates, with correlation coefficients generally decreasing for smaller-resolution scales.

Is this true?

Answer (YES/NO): YES